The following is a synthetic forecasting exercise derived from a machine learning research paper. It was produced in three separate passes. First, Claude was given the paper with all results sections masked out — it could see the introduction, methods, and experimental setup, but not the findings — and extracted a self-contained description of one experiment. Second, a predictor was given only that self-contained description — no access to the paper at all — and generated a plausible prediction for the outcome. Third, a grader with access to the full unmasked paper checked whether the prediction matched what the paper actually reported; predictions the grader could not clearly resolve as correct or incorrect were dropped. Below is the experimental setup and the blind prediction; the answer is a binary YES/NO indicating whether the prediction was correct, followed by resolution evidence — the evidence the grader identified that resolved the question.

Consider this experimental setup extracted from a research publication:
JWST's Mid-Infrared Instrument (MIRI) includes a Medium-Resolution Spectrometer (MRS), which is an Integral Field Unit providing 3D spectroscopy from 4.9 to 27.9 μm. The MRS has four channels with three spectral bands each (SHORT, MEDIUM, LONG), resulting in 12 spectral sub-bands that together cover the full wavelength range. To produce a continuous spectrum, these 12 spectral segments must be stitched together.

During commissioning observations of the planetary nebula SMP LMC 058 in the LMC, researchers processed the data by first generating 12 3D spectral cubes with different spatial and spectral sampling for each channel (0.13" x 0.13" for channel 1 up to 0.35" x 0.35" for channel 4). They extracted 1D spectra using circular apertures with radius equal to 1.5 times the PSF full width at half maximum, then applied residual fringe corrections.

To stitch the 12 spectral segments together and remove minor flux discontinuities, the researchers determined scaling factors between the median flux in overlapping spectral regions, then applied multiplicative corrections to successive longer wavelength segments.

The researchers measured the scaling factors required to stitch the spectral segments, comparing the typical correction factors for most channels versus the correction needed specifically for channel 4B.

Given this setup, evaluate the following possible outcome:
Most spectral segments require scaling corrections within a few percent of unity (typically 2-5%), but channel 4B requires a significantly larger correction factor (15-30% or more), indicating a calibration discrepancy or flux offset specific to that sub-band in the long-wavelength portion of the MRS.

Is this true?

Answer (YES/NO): NO